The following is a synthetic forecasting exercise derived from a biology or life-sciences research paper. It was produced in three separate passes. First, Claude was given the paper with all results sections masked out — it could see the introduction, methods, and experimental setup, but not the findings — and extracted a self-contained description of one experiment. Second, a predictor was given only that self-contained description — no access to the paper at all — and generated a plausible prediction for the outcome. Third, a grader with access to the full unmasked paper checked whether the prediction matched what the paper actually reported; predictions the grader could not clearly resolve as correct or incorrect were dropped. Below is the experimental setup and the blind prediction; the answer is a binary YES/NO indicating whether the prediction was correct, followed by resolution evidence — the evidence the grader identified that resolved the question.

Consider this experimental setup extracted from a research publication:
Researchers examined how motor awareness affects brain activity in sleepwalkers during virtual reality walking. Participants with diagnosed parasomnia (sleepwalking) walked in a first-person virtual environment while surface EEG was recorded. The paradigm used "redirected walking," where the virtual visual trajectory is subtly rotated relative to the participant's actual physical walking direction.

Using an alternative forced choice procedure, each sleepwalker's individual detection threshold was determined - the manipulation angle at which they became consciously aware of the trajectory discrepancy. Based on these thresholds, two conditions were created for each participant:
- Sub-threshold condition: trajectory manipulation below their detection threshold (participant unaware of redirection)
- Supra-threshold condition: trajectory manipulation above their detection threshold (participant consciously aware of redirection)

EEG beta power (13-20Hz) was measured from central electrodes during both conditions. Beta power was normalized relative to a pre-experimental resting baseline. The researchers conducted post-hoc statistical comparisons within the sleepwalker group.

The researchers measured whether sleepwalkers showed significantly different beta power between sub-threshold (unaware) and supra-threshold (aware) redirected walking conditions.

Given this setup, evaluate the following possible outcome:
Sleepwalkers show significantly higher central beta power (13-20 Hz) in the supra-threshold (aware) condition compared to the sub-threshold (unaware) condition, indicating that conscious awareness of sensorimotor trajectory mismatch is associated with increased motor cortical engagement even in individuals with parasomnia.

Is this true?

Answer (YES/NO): NO